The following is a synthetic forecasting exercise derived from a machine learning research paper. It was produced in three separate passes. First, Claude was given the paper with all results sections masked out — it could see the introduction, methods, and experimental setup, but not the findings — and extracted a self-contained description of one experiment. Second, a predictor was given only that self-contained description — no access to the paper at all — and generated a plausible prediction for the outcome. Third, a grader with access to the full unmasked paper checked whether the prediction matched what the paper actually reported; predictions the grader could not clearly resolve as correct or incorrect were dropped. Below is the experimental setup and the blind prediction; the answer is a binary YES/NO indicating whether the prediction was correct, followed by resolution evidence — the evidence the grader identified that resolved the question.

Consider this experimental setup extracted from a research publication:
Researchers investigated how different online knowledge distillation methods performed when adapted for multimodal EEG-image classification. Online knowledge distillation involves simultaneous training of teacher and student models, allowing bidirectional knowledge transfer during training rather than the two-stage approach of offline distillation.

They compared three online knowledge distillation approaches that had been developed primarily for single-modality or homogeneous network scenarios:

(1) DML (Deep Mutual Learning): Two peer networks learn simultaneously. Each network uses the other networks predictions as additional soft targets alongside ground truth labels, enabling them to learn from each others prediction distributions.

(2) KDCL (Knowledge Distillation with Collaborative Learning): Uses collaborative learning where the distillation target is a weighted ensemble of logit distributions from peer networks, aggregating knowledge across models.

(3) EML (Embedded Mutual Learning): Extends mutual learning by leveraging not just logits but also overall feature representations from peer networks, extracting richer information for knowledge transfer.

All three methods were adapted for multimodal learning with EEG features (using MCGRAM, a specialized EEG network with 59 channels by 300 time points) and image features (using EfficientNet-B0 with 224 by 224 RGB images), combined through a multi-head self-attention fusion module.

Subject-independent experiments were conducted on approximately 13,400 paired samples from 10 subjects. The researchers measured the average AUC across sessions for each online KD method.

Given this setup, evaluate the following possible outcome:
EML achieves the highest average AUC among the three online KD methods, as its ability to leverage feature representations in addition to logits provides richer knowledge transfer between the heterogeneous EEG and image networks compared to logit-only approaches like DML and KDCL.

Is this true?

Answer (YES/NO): YES